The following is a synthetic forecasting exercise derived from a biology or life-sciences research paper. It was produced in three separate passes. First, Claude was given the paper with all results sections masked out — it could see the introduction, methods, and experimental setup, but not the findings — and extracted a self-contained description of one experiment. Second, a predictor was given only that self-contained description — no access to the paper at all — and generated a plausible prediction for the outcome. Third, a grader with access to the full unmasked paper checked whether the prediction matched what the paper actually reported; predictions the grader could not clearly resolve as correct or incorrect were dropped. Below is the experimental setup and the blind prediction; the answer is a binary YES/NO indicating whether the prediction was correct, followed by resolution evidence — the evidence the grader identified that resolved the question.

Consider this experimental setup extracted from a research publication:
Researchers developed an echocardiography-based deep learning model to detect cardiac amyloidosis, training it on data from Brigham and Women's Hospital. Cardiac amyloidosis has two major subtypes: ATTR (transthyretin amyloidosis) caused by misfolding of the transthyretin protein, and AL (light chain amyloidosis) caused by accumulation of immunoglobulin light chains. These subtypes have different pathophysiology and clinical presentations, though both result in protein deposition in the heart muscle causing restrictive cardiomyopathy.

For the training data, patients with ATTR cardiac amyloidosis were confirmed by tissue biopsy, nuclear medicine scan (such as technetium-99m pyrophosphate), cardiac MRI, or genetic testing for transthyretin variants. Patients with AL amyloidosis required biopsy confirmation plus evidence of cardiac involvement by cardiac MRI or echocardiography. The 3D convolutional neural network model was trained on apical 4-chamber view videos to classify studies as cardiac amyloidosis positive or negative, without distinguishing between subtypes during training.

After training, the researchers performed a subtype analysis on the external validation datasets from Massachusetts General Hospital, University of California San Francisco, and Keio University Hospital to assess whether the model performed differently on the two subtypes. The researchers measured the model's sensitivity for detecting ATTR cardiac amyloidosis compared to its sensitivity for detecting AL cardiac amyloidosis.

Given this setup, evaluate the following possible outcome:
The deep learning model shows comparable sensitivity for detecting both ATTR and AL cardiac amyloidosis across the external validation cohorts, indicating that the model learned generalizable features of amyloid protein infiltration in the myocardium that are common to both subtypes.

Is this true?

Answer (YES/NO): NO